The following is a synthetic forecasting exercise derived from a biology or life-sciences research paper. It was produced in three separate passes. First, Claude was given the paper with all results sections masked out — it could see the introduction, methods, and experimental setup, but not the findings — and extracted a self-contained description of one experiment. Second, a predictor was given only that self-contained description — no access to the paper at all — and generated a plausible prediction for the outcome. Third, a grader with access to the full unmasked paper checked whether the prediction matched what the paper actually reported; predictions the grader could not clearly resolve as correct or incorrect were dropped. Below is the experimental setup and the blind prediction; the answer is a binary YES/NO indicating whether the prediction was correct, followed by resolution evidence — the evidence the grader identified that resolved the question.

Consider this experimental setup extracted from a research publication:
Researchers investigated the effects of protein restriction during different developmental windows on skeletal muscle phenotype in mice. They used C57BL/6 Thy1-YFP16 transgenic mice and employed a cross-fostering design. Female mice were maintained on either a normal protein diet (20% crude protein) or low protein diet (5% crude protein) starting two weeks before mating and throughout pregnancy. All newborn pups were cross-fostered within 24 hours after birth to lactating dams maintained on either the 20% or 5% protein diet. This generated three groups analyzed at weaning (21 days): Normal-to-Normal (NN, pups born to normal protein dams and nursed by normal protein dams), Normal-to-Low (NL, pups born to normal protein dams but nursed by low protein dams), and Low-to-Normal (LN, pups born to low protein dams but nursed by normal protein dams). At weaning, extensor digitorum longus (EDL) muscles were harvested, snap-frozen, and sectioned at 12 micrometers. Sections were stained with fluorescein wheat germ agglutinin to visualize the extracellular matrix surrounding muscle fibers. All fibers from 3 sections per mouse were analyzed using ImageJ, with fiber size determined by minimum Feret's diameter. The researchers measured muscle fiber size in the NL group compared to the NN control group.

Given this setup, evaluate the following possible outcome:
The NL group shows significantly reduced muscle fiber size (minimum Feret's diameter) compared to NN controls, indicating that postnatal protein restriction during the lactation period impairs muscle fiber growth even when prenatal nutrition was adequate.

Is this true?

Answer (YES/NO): YES